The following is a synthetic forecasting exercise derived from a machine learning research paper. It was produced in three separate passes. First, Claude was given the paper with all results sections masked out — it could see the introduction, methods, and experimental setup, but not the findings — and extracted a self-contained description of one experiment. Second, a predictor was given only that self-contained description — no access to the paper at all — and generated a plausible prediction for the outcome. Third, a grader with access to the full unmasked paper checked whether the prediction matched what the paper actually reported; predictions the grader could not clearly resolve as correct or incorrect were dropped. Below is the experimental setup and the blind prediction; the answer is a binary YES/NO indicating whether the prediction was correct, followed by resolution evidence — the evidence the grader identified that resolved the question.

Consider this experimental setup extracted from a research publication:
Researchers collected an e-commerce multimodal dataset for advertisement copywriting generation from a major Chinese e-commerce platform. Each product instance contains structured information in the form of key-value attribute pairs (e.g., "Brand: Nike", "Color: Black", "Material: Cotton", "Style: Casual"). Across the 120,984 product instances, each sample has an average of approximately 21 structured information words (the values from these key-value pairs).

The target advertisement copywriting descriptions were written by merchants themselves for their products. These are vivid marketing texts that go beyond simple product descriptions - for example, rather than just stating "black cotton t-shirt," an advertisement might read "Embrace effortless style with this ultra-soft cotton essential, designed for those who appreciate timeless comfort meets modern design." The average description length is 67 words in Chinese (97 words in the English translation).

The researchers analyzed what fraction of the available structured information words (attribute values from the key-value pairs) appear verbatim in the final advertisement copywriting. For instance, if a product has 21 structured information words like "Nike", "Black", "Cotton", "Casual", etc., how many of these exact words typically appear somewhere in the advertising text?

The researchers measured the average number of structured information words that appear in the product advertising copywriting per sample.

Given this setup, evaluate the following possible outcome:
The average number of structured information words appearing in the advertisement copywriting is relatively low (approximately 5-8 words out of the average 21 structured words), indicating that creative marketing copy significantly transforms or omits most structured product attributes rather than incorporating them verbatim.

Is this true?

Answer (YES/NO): YES